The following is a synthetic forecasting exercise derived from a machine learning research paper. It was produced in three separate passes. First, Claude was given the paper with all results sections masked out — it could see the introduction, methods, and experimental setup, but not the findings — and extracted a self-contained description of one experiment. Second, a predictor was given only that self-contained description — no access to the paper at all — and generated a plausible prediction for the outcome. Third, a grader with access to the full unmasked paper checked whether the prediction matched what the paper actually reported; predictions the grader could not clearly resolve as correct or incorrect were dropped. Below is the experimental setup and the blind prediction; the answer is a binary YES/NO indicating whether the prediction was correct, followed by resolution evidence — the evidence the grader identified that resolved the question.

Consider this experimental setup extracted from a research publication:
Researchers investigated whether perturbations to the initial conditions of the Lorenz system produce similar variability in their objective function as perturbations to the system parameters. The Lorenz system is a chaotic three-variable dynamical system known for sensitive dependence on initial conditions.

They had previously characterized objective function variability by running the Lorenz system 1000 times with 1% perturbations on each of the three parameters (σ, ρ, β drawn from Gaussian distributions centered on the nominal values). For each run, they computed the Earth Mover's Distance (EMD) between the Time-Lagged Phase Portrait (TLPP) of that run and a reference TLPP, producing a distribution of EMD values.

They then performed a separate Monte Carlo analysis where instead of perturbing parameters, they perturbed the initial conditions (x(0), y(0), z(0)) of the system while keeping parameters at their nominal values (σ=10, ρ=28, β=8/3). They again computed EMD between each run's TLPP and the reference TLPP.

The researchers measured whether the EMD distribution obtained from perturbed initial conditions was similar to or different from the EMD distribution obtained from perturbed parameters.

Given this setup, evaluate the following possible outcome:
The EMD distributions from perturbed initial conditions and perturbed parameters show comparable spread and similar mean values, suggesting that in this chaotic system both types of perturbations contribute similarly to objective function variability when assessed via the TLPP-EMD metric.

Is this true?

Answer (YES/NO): YES